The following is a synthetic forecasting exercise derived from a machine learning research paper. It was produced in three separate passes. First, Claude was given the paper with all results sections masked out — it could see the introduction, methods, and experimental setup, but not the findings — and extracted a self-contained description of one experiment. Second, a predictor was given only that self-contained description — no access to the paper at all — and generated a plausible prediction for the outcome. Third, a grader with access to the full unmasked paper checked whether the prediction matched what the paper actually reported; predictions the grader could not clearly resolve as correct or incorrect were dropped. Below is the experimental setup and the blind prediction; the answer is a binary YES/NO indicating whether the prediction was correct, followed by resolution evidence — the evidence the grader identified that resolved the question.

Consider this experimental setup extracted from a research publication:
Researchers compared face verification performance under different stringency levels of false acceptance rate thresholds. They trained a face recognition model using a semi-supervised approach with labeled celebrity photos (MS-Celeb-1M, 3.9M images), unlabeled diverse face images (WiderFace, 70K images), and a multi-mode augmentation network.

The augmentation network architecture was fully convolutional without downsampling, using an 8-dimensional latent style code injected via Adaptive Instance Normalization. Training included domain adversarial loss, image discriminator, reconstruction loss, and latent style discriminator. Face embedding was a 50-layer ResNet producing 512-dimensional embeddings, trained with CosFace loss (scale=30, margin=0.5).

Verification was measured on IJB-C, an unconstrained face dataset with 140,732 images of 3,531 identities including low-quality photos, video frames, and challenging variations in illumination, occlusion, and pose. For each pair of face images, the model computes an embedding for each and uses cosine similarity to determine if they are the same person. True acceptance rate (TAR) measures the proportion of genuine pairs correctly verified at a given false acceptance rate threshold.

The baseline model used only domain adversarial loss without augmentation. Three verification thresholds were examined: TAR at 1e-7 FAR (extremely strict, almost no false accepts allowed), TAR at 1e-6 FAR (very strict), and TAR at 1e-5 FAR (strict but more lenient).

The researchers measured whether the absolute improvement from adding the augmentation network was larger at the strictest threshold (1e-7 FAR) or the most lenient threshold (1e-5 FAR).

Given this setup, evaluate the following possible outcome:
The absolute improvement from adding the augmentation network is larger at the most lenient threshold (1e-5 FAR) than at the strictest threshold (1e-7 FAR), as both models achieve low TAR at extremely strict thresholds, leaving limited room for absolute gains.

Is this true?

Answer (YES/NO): NO